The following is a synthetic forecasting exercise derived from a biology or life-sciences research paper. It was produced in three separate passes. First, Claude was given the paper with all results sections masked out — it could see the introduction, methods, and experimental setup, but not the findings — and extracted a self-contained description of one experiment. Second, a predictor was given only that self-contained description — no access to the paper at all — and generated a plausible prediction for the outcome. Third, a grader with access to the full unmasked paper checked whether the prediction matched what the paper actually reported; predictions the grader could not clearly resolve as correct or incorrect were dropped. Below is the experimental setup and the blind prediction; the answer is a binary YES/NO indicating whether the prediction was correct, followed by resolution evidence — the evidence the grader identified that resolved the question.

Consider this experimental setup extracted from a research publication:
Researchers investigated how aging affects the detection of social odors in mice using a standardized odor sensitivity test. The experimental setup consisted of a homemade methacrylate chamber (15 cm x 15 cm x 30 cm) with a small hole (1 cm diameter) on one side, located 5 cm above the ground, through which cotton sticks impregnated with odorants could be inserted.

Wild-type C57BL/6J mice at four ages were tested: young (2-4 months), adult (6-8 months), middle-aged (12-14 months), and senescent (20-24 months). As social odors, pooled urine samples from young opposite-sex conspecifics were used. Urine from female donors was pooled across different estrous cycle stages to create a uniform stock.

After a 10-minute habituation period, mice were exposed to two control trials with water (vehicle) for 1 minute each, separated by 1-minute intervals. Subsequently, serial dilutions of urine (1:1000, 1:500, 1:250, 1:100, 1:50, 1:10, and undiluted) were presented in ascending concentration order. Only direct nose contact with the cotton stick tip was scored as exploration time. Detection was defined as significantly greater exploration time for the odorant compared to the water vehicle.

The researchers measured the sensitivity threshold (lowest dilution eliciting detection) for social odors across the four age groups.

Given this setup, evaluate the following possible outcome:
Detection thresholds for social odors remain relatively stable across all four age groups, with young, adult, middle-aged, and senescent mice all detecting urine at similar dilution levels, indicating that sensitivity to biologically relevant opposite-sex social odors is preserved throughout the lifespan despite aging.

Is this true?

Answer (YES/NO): NO